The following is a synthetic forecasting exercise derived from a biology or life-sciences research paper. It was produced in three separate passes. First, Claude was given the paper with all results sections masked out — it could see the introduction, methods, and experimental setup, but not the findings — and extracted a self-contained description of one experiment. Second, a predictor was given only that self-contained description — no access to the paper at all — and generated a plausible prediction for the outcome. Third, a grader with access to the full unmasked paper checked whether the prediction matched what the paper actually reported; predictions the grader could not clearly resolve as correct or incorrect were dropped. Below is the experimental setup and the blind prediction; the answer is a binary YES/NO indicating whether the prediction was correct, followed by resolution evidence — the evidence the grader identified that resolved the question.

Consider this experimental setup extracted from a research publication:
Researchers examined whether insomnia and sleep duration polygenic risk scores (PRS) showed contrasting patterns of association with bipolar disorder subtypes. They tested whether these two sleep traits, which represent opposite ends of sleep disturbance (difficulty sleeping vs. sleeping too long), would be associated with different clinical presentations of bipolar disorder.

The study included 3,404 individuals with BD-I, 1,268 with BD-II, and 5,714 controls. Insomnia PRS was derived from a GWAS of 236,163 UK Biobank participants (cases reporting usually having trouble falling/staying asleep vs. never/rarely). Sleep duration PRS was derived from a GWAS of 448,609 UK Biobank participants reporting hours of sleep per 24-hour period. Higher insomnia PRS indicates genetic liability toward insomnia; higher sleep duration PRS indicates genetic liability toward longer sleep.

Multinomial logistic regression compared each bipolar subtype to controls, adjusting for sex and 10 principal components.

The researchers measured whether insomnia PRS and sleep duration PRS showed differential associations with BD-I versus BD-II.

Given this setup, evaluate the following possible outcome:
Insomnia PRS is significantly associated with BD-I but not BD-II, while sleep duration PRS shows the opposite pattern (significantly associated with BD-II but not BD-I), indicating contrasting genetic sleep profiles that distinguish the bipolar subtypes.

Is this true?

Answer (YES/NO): NO